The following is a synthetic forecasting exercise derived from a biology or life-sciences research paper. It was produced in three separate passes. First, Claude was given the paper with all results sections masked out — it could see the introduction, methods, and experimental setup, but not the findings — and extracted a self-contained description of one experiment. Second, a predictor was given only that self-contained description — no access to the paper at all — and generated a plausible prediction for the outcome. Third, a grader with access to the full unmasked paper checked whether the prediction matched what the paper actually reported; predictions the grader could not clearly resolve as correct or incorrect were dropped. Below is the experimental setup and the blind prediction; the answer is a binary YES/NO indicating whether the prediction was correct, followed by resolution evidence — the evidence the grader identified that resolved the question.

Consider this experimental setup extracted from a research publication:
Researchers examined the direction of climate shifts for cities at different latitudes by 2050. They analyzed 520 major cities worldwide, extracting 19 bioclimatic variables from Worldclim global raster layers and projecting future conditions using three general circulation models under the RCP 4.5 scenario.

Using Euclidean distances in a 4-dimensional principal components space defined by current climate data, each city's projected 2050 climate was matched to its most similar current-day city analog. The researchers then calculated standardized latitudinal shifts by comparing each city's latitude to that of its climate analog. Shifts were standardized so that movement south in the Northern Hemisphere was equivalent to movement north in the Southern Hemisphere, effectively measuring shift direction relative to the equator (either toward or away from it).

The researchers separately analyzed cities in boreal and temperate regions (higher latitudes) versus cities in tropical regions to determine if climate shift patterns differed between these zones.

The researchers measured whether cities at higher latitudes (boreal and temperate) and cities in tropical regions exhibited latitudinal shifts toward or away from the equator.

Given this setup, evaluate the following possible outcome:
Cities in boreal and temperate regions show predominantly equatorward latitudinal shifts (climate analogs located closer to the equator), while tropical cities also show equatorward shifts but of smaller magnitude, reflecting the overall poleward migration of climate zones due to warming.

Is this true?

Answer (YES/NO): NO